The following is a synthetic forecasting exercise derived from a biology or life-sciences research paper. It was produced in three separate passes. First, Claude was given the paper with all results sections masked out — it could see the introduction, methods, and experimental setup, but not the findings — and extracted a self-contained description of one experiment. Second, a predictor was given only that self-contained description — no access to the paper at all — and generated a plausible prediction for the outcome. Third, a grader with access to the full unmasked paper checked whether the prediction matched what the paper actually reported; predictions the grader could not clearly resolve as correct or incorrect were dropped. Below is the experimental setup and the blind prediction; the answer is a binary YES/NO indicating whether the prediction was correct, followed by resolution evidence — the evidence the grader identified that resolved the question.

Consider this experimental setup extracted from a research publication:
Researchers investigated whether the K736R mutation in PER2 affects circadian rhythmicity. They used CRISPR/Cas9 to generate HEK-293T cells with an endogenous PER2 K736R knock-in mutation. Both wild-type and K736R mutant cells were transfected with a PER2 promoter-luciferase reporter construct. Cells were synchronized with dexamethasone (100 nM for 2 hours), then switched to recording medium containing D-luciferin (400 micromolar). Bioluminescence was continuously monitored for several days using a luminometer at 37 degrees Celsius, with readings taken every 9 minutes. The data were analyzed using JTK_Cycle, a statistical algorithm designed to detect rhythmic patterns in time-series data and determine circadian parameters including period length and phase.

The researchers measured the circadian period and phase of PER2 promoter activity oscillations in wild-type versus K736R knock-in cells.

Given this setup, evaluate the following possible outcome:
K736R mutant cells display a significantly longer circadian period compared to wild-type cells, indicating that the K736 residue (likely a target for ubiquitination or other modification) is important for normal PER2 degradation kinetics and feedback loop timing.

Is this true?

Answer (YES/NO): NO